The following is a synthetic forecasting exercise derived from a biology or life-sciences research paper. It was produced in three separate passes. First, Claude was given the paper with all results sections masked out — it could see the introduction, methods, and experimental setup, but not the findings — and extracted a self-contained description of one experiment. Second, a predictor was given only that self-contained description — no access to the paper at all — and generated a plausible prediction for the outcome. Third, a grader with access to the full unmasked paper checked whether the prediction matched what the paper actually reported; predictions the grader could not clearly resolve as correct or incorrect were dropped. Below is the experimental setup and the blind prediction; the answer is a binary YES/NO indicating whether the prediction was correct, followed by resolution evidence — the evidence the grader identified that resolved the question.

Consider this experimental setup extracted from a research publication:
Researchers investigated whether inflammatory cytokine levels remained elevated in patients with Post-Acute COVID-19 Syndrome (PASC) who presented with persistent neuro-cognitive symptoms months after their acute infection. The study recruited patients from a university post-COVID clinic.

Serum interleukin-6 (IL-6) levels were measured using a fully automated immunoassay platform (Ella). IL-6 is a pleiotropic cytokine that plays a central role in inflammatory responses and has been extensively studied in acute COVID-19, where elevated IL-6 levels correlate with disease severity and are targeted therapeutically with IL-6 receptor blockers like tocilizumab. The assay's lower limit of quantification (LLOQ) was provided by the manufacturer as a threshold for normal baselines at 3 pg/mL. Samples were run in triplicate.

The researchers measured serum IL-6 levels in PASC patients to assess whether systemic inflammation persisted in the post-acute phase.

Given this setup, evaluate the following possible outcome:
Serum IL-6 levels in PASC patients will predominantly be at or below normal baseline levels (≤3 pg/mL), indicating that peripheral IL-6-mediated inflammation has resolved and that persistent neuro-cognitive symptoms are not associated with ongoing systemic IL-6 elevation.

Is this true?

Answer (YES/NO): NO